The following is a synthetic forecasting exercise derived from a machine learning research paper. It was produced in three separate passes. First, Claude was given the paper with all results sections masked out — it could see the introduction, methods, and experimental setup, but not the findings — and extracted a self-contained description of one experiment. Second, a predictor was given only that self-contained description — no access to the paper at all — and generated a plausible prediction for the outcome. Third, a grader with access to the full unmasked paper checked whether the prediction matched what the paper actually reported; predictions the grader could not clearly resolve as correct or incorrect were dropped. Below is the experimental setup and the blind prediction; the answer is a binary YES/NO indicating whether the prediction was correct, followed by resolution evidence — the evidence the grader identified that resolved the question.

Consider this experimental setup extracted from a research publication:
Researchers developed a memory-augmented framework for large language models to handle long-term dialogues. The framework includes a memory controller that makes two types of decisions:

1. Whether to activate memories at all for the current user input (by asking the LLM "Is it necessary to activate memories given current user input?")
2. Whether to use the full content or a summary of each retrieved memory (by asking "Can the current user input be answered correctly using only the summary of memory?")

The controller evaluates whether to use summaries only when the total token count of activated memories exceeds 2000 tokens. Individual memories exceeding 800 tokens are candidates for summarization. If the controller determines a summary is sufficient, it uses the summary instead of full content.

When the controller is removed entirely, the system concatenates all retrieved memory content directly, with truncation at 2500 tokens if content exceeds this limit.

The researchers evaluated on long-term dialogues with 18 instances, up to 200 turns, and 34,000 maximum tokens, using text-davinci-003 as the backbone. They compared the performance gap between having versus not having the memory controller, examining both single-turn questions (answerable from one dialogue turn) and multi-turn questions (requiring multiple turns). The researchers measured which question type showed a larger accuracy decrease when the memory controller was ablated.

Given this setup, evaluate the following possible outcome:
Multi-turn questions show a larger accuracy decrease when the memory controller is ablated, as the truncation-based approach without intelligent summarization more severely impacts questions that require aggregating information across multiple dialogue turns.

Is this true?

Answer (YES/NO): YES